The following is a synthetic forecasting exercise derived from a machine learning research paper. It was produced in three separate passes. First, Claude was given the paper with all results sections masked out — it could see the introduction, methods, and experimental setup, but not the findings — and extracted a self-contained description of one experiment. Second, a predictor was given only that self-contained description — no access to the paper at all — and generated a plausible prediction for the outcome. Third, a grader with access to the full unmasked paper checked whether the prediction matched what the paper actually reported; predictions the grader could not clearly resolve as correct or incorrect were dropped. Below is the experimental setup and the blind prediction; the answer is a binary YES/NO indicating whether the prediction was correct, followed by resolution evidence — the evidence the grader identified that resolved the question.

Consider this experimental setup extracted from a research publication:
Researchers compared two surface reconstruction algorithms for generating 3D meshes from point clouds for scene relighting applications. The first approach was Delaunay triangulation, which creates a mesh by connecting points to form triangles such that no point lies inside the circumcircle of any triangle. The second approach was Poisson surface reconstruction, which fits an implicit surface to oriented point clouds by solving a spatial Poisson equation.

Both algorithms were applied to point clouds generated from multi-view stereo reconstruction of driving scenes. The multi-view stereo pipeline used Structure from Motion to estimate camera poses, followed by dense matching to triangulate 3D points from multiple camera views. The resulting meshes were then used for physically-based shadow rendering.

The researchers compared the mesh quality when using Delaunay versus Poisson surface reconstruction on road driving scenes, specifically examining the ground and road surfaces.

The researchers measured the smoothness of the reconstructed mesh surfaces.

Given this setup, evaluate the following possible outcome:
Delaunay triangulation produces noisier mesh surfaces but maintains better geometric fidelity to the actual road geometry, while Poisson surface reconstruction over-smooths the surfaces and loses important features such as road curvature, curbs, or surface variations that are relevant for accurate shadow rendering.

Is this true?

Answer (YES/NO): NO